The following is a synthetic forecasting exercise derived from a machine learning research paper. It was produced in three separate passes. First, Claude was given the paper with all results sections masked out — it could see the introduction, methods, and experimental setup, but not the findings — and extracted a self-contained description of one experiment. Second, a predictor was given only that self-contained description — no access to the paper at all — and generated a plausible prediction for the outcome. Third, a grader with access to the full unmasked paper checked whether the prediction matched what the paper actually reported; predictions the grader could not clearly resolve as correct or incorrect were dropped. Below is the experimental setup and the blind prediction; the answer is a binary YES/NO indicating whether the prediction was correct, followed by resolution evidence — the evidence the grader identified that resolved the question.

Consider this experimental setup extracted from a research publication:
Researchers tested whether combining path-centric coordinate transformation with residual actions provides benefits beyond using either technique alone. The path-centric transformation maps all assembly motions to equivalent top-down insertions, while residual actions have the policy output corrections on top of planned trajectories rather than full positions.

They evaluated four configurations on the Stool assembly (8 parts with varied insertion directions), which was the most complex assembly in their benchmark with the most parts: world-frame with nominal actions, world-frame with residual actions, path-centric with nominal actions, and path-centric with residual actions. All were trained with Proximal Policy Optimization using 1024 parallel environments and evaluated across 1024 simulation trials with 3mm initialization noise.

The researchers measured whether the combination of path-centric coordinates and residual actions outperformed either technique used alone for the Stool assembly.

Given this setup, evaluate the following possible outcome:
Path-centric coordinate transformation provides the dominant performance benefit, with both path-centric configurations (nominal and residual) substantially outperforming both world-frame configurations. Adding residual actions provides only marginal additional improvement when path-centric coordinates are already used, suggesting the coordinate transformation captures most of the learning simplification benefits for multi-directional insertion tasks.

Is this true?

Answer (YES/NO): NO